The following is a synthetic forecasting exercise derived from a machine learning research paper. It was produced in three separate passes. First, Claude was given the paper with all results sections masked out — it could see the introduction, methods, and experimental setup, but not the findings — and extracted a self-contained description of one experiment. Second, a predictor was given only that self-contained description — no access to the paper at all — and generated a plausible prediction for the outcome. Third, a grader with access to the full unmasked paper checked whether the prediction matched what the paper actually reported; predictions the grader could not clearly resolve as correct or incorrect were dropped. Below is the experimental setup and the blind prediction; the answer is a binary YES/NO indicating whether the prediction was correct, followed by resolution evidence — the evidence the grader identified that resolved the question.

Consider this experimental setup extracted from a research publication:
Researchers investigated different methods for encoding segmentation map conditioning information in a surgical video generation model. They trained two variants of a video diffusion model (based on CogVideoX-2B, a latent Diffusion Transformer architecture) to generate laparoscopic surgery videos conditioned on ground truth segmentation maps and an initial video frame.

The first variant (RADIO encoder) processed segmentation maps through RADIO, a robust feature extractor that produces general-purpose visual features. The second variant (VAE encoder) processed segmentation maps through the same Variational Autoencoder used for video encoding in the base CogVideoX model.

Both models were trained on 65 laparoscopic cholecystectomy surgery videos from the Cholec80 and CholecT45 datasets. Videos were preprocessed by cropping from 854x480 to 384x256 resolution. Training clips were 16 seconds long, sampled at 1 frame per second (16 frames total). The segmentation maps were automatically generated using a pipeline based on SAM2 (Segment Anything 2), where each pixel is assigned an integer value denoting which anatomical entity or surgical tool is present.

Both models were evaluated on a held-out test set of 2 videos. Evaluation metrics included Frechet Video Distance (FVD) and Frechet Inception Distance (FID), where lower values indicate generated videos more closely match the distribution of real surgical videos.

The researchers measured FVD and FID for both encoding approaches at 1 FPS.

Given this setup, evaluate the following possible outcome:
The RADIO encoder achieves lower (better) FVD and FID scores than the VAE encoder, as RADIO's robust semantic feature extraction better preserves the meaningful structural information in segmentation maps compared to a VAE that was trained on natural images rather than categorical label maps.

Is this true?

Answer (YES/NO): NO